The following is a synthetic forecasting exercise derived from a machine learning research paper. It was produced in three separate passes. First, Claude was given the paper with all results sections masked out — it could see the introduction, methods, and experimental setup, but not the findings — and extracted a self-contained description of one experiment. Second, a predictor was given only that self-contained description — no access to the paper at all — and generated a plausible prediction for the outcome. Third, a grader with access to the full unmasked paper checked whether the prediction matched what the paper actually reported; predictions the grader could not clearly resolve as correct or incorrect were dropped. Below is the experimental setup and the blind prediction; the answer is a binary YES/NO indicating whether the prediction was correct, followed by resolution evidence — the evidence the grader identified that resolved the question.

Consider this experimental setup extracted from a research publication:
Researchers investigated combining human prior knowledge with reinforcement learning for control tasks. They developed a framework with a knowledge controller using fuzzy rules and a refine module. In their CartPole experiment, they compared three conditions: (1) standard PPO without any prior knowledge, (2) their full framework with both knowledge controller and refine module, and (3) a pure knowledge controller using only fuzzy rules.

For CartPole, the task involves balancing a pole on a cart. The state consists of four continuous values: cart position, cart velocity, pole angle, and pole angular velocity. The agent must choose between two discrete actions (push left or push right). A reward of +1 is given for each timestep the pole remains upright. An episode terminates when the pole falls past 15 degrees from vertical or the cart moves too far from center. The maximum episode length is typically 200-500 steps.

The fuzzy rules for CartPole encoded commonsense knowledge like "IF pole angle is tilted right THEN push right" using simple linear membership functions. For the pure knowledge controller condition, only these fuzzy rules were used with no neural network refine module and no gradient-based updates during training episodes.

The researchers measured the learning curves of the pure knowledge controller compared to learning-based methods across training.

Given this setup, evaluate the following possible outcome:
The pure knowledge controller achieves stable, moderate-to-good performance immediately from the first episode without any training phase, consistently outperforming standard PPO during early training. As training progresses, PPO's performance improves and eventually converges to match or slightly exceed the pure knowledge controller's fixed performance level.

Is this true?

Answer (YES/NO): NO